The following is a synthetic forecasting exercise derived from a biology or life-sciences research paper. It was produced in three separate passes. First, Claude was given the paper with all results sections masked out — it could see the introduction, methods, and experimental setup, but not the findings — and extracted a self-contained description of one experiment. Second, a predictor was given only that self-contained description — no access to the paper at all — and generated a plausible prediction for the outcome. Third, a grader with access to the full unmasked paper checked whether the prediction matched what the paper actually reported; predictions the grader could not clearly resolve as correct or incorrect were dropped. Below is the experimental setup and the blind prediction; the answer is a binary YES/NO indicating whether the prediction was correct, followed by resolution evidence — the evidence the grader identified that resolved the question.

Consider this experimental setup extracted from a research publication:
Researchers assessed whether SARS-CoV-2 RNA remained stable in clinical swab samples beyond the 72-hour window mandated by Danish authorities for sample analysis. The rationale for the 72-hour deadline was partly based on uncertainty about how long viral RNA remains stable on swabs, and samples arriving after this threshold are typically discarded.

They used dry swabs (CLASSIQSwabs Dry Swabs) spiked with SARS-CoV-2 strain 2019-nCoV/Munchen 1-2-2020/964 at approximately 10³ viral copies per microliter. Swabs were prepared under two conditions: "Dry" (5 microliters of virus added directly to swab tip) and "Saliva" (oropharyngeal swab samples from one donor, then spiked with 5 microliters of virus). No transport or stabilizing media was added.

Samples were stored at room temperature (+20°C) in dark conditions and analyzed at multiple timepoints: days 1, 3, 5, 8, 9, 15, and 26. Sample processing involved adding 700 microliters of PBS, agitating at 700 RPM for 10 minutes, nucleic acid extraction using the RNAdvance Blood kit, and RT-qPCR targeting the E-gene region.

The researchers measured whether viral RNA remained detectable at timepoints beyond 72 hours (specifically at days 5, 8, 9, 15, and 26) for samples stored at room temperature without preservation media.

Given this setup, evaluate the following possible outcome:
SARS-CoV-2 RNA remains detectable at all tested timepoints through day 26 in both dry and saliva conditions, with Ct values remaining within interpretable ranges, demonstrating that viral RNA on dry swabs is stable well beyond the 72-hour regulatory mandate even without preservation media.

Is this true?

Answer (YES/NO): NO